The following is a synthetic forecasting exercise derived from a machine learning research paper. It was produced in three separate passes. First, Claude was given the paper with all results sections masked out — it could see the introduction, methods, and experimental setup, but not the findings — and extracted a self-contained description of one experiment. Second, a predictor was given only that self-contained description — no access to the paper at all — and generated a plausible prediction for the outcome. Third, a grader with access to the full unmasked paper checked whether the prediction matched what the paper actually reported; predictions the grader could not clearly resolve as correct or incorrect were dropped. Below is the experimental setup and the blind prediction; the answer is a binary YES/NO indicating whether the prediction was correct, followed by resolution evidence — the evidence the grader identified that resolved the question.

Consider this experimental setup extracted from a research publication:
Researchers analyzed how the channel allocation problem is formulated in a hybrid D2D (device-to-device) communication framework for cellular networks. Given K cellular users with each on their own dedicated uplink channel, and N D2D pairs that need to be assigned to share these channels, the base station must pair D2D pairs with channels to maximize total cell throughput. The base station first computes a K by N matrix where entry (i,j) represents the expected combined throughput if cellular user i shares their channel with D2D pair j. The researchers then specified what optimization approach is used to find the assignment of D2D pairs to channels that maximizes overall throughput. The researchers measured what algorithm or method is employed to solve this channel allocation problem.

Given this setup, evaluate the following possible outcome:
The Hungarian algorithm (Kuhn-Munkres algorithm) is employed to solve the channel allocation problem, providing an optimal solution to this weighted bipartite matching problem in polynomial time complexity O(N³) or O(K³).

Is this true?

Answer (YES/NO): YES